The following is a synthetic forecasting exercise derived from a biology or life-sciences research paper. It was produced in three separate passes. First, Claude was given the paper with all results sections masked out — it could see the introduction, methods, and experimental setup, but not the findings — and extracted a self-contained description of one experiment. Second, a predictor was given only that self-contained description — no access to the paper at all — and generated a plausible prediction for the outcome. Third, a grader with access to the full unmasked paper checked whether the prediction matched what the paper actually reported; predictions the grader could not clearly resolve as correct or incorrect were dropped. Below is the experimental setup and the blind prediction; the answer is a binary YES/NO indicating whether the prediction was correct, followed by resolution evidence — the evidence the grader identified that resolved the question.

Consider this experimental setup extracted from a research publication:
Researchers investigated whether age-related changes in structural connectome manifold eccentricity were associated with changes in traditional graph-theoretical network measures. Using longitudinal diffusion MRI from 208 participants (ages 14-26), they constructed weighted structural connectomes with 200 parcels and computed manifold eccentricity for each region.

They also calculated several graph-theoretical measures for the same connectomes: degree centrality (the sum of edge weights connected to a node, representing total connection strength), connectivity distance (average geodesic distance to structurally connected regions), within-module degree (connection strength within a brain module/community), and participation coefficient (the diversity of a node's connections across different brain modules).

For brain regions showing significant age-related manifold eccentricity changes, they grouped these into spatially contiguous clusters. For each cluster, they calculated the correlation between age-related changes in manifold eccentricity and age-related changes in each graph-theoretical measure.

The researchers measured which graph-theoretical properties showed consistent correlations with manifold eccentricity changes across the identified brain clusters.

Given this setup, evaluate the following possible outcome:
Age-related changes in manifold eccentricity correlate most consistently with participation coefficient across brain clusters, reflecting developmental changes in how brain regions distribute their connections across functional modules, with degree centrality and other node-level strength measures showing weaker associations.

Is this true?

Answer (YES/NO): NO